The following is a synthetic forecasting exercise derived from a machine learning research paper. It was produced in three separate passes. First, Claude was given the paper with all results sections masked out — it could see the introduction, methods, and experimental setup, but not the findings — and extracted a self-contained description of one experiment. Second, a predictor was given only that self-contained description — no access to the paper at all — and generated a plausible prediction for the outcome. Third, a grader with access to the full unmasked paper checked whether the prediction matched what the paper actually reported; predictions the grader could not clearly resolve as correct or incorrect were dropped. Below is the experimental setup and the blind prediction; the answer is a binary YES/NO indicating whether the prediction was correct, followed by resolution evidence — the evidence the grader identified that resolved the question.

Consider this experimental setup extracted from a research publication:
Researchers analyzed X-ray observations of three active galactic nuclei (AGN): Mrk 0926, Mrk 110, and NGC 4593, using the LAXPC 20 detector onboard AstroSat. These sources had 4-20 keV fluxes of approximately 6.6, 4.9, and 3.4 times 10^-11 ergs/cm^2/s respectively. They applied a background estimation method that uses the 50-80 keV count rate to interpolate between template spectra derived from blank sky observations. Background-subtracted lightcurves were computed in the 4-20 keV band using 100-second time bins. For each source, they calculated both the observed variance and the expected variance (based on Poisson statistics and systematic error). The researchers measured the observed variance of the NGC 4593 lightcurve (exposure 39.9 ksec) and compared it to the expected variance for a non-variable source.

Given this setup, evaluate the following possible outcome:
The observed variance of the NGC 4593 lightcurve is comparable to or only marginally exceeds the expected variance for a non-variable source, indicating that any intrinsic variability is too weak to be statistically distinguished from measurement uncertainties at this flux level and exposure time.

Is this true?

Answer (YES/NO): NO